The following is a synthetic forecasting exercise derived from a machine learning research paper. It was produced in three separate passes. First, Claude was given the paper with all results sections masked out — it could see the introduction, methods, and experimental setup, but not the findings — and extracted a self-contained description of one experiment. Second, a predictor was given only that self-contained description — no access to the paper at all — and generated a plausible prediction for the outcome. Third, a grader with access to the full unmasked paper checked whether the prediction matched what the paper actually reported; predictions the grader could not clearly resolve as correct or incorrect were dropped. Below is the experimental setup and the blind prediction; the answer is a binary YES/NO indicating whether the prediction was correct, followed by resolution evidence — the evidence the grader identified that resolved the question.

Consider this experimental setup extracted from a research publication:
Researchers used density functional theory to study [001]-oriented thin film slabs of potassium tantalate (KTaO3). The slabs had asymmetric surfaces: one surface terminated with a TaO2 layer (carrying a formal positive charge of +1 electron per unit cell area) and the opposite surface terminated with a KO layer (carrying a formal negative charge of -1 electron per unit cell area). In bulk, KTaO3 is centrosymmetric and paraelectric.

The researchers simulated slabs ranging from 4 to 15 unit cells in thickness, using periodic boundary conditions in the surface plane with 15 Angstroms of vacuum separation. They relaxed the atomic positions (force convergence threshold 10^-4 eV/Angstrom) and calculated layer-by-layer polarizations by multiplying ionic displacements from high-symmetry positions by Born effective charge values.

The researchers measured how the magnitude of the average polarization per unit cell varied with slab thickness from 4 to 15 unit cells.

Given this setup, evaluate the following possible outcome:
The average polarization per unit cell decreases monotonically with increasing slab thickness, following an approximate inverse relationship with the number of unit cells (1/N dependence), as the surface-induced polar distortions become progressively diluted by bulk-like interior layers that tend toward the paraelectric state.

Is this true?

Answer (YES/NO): NO